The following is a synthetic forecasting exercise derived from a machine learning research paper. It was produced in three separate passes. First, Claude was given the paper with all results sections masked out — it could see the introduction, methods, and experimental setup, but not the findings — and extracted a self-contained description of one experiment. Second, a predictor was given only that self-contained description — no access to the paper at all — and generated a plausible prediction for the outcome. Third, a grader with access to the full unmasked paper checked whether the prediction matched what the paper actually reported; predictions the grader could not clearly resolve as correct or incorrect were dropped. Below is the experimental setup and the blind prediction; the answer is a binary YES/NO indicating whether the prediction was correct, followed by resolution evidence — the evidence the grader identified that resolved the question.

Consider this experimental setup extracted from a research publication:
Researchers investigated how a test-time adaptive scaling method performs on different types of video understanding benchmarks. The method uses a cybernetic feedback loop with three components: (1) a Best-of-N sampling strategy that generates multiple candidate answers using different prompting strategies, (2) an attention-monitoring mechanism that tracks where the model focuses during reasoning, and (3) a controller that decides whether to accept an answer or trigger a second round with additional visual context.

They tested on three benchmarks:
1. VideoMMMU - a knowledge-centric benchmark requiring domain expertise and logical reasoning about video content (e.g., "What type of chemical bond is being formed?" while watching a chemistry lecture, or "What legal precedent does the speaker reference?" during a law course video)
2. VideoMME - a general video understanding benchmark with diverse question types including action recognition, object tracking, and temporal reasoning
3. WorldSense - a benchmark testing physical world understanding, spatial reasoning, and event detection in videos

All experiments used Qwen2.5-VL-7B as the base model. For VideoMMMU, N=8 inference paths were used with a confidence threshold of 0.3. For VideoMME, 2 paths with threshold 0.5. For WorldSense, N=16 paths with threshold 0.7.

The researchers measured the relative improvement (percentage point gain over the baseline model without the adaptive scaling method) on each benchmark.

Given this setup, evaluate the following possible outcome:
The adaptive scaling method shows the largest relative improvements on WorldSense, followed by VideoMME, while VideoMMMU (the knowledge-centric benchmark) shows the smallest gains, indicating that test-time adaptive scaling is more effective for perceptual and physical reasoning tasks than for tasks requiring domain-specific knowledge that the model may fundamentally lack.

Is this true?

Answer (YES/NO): NO